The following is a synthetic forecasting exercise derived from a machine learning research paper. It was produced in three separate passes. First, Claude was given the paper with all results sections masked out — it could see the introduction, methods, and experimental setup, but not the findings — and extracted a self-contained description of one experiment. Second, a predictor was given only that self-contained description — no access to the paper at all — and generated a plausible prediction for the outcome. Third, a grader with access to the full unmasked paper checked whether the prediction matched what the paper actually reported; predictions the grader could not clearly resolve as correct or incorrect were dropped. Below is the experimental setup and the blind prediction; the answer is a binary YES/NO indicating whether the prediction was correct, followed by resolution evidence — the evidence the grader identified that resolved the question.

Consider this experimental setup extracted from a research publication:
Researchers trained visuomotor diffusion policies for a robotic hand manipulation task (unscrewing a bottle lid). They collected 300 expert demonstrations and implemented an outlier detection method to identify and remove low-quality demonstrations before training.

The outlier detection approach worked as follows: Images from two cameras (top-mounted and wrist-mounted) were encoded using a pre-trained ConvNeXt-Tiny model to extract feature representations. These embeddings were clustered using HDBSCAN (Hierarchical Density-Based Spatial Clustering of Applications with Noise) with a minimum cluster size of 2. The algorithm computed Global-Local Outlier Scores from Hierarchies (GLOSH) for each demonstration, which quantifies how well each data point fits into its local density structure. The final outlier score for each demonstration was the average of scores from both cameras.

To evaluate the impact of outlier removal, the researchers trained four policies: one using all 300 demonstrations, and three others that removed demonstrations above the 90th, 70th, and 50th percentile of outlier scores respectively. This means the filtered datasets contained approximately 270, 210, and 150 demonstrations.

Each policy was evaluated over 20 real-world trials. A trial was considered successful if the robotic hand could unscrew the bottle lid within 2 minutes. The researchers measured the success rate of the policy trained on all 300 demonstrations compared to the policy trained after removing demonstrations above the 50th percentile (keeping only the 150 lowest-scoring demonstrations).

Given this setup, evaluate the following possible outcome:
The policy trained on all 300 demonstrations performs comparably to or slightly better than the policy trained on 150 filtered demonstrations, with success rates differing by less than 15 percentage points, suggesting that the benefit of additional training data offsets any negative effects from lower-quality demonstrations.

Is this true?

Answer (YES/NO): NO